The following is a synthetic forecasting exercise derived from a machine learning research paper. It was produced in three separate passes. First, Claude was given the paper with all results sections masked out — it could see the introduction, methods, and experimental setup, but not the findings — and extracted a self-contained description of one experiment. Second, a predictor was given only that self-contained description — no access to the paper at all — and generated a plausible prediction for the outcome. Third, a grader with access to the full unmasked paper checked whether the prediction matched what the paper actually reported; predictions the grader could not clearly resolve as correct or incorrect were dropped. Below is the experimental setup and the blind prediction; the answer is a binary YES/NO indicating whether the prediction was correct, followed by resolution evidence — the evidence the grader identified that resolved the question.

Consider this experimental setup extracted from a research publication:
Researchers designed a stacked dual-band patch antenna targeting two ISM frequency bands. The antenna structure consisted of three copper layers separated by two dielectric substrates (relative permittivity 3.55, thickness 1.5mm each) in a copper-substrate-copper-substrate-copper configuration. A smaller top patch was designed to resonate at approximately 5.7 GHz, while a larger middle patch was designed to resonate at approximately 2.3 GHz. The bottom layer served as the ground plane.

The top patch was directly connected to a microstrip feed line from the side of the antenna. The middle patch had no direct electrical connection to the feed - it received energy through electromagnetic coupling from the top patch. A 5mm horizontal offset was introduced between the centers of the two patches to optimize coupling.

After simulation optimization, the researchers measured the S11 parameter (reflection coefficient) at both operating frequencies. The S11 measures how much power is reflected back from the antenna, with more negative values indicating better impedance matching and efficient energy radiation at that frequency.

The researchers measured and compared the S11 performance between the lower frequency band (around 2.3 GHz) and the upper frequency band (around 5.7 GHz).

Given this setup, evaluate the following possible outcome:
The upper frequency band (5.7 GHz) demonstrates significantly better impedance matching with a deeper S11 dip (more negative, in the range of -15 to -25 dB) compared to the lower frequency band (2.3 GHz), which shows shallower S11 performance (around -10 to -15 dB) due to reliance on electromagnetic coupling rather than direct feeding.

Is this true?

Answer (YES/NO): NO